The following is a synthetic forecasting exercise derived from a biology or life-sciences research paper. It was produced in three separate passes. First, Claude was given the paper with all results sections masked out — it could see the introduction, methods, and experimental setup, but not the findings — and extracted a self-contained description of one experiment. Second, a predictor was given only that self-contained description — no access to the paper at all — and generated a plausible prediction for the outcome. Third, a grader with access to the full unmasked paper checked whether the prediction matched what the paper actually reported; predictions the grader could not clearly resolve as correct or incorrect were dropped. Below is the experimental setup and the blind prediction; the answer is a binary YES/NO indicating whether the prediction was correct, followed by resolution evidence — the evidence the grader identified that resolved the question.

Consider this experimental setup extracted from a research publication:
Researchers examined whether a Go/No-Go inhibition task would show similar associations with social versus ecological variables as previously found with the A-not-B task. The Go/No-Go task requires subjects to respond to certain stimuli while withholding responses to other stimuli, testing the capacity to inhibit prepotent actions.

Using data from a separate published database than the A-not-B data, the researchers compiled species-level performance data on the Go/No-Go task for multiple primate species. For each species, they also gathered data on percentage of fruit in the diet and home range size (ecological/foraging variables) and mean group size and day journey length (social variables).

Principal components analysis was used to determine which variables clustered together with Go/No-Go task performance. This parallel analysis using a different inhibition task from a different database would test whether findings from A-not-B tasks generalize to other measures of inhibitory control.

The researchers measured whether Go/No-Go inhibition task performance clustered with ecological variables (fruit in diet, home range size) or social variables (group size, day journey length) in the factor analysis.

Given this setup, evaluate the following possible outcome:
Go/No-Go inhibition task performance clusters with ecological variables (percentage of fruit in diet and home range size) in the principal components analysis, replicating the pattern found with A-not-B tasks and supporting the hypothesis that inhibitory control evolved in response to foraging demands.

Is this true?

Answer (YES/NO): NO